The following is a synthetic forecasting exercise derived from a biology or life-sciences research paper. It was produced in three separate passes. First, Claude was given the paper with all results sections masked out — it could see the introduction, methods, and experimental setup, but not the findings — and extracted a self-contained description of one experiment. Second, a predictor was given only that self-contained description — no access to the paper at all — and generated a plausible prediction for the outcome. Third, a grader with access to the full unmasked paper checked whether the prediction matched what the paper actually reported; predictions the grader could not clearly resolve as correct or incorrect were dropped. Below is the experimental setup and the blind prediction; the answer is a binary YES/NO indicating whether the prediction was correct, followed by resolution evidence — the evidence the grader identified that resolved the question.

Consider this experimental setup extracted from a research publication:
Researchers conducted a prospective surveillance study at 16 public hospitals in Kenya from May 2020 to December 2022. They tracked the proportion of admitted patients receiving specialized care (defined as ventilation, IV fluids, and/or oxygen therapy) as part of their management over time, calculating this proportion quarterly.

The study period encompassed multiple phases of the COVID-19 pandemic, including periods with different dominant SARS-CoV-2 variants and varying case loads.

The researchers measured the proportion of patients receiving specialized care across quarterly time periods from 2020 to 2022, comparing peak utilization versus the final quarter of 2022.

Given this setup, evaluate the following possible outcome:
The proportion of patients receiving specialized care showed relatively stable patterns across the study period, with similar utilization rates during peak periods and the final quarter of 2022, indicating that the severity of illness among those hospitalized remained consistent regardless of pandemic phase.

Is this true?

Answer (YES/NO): NO